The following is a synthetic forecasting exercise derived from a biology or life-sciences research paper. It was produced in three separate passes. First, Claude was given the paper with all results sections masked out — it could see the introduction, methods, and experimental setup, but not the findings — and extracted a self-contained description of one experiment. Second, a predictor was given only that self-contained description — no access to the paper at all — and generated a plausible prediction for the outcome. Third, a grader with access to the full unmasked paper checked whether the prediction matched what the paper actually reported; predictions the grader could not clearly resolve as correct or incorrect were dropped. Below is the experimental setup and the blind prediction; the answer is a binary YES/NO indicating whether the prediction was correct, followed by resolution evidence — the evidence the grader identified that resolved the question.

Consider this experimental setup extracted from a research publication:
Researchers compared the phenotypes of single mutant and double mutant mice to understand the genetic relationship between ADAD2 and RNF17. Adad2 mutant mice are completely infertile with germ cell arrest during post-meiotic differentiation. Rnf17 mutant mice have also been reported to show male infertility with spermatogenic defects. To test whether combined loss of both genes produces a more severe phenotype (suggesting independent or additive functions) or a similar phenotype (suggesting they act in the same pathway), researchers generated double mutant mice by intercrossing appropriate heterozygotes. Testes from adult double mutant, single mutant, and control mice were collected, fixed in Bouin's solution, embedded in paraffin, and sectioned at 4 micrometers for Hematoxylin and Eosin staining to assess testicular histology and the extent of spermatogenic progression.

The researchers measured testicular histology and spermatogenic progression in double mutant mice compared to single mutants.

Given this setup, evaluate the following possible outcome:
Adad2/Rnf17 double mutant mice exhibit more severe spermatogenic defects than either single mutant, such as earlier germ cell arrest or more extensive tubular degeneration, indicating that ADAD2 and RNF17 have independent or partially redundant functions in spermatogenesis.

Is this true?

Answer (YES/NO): NO